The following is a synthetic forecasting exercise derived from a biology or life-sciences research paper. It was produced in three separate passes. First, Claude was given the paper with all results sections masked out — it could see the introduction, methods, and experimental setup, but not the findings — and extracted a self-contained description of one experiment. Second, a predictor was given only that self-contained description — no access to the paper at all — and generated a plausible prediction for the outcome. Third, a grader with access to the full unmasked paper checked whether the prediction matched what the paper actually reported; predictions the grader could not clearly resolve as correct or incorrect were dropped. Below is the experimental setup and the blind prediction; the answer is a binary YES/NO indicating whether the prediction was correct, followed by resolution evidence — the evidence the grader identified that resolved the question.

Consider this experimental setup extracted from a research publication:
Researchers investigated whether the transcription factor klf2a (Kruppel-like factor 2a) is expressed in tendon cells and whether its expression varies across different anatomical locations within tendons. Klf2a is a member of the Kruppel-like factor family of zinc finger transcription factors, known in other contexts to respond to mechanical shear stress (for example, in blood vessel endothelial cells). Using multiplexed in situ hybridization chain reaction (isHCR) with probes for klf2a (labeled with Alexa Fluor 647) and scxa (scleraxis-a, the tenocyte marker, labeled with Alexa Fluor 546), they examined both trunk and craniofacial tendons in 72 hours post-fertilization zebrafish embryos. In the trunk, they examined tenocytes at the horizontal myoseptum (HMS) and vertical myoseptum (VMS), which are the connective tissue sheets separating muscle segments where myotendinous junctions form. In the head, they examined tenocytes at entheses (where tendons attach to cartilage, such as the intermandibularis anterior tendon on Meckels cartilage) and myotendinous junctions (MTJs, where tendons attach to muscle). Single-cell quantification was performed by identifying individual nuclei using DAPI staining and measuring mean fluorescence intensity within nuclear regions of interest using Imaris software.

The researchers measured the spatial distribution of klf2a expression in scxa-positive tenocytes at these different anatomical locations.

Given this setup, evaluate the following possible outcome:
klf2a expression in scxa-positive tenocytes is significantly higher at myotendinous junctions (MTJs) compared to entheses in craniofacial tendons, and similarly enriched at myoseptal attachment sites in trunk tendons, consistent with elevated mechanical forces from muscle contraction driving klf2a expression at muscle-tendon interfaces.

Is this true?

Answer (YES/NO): NO